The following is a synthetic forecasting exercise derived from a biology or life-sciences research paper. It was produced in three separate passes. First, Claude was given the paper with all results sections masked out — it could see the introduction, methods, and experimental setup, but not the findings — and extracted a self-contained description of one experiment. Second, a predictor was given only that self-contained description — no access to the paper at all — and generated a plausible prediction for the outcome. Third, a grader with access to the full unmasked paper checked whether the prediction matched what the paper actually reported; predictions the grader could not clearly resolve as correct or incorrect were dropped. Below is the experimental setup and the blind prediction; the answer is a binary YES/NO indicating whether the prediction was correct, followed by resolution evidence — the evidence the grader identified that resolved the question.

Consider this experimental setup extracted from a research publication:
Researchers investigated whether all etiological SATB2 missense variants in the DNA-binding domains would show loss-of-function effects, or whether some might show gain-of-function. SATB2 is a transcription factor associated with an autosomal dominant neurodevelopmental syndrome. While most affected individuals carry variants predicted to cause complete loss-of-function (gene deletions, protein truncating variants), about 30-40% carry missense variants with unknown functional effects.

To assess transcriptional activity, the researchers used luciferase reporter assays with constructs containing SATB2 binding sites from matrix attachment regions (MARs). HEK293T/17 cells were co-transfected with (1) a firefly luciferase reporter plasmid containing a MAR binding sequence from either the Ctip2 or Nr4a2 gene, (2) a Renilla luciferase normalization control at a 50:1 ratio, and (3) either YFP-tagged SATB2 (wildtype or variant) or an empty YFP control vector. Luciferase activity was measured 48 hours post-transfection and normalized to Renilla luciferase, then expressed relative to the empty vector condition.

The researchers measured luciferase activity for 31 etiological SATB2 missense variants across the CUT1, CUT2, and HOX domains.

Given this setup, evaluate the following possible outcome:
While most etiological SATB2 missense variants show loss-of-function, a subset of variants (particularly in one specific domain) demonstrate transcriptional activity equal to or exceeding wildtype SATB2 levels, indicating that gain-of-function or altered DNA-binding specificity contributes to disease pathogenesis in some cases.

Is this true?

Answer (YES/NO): NO